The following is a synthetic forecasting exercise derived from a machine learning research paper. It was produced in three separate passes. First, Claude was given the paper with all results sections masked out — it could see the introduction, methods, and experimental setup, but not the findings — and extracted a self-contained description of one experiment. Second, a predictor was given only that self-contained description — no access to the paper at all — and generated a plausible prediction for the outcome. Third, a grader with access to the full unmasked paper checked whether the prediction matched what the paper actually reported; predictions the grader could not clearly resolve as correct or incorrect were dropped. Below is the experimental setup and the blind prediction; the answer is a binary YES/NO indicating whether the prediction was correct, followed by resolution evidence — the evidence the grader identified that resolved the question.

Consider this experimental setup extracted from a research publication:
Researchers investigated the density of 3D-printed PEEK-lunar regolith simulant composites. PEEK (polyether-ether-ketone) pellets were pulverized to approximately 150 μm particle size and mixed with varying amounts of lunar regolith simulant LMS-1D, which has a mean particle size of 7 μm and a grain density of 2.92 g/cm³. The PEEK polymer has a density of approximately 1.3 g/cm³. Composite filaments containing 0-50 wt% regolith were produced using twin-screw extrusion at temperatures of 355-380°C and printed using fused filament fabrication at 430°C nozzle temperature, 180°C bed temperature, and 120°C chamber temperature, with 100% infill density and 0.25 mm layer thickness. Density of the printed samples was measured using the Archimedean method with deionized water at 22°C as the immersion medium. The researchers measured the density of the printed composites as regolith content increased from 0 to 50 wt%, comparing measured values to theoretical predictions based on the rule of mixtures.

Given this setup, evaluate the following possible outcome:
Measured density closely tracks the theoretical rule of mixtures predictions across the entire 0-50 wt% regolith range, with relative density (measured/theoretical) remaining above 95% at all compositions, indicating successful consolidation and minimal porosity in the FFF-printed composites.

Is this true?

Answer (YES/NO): NO